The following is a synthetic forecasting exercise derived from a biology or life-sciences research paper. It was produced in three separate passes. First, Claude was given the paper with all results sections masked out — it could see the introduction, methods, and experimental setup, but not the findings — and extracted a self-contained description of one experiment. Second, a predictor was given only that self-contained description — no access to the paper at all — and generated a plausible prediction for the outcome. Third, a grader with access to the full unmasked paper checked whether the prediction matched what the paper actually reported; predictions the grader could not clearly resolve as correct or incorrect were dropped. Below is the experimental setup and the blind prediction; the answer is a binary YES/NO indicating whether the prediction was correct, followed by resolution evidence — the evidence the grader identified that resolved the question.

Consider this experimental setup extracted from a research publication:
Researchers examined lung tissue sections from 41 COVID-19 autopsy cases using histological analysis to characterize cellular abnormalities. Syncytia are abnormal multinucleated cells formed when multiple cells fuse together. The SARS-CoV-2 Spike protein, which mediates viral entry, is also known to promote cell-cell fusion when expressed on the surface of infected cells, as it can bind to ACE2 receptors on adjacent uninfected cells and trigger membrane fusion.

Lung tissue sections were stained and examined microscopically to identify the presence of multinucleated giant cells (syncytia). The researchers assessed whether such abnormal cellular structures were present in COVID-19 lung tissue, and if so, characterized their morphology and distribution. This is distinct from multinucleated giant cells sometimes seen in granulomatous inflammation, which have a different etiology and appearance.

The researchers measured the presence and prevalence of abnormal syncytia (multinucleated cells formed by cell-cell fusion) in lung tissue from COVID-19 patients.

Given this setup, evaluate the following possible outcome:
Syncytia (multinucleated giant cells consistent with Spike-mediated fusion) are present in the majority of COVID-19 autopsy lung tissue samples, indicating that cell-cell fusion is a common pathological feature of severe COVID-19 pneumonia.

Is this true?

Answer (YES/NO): YES